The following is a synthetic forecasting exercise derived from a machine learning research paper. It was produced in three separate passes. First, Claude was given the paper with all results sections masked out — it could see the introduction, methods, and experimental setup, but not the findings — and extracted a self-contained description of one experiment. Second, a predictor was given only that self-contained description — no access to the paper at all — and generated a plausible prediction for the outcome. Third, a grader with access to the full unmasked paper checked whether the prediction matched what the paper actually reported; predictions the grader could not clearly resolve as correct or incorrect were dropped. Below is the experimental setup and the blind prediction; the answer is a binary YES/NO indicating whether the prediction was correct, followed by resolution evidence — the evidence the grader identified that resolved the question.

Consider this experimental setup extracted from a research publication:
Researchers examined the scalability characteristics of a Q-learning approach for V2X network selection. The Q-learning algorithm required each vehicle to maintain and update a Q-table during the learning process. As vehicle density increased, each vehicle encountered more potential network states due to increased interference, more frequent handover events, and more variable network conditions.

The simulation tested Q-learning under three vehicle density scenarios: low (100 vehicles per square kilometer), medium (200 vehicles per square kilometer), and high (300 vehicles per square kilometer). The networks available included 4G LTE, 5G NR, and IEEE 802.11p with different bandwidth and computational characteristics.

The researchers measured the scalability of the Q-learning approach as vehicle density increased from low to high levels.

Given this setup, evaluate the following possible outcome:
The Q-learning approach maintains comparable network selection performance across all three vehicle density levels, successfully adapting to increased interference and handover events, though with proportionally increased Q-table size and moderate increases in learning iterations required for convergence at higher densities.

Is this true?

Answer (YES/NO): NO